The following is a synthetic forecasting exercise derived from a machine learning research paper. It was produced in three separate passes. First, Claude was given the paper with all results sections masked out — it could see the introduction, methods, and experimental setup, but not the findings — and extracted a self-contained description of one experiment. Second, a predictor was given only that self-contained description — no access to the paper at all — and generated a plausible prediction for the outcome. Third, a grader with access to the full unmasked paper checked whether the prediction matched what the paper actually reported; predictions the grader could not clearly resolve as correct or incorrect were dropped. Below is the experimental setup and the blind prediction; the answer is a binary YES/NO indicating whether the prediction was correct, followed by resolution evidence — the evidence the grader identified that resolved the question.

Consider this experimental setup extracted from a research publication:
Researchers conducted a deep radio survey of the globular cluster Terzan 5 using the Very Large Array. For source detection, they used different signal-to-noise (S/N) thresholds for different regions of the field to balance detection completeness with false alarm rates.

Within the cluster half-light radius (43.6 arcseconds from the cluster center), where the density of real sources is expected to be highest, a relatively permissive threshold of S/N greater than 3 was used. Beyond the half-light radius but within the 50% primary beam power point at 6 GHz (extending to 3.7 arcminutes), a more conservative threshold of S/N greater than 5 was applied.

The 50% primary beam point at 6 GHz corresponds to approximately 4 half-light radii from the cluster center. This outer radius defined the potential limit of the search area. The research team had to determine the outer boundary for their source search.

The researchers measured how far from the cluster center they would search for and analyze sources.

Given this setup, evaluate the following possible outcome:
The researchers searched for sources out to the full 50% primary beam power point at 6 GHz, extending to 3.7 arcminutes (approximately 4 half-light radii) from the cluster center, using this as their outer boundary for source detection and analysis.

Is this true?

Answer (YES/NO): YES